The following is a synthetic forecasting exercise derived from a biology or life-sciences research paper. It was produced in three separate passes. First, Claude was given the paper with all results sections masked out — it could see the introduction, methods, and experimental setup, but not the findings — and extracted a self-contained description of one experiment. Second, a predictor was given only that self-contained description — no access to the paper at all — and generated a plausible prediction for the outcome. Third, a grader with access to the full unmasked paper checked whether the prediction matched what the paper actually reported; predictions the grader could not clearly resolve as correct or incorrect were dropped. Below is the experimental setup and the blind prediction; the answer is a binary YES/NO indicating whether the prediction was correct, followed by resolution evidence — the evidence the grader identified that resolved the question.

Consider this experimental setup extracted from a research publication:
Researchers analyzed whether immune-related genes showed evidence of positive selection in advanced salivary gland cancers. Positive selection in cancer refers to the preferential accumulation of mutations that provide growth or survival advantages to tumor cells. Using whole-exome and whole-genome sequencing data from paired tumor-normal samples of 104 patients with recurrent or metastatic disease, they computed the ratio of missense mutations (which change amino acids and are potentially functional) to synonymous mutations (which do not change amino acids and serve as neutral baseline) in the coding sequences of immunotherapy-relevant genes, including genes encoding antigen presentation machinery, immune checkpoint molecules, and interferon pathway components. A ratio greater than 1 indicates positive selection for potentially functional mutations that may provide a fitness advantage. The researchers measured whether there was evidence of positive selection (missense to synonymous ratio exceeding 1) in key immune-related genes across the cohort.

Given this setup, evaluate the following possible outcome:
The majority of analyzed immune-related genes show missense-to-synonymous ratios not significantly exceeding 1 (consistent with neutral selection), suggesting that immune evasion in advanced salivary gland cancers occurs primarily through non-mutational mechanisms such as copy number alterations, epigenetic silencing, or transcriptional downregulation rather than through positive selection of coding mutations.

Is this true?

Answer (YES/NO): YES